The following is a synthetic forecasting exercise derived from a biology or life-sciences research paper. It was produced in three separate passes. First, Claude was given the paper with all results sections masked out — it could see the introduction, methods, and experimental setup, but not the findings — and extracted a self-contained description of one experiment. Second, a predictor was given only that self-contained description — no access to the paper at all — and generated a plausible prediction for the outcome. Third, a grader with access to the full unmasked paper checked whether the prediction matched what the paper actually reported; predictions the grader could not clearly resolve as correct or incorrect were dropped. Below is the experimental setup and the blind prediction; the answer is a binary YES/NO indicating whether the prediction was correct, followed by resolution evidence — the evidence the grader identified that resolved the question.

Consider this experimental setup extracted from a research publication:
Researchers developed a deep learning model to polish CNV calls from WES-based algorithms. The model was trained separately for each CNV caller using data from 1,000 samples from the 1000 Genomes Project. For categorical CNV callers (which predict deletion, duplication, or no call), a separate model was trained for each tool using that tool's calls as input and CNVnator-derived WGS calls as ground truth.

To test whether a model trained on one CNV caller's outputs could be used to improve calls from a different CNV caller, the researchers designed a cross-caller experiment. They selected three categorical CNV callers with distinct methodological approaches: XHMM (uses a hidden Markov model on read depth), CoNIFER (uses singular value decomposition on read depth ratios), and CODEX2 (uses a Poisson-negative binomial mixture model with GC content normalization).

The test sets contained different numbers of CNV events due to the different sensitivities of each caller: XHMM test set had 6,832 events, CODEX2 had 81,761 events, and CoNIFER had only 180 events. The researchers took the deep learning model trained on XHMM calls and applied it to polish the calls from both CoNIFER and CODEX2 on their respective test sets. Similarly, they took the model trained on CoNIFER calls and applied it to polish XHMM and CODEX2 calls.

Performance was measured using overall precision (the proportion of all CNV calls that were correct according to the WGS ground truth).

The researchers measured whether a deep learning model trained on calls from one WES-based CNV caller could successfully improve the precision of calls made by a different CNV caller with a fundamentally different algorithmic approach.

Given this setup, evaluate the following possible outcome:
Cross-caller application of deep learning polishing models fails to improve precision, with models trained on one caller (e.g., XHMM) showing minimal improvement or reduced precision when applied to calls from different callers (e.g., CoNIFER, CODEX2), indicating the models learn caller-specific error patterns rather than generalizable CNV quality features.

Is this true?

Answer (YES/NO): NO